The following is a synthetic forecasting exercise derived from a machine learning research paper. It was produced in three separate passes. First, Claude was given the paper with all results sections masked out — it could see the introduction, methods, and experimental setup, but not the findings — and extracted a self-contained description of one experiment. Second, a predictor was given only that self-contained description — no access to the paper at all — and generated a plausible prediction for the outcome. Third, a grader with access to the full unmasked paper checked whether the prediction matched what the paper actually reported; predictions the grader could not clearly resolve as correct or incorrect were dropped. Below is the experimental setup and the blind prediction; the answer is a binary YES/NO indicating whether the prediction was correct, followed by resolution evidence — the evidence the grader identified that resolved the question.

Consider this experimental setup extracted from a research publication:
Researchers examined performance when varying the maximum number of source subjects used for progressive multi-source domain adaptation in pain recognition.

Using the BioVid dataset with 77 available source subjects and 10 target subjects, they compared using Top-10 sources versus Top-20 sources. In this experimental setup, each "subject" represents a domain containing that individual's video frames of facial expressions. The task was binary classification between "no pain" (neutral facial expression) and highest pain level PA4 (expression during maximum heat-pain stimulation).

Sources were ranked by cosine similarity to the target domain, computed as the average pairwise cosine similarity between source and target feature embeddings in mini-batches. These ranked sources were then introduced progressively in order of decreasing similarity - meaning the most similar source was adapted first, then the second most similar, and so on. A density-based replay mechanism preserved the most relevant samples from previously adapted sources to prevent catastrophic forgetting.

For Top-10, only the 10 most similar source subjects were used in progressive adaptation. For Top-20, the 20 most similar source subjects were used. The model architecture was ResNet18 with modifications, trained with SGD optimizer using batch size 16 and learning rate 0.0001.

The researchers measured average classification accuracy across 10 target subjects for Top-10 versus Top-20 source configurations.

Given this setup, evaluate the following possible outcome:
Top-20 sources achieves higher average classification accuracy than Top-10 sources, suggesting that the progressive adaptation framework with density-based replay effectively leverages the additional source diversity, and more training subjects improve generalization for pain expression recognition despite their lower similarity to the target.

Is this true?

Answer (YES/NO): YES